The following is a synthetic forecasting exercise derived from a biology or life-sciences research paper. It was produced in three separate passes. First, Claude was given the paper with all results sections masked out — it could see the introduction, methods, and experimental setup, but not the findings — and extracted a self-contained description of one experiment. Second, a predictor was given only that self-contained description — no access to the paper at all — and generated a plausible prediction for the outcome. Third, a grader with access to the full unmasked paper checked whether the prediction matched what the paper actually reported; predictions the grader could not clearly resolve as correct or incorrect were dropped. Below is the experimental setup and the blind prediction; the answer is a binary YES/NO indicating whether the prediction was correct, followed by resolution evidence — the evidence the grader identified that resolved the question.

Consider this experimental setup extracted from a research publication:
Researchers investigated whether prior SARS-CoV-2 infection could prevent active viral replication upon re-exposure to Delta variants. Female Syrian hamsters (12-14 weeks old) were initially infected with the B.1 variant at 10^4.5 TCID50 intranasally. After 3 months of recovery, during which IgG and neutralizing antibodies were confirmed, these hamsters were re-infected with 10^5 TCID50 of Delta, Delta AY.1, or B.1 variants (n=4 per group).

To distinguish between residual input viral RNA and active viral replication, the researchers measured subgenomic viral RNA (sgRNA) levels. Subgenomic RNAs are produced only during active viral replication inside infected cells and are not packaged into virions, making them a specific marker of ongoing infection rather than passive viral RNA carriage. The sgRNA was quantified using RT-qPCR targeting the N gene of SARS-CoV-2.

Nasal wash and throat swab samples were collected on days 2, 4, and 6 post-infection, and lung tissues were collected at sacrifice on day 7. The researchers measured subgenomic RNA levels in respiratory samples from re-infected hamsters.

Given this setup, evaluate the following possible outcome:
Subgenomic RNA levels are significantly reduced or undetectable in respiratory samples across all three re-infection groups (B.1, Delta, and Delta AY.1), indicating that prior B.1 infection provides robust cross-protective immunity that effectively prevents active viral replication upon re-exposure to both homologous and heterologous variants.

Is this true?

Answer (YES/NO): NO